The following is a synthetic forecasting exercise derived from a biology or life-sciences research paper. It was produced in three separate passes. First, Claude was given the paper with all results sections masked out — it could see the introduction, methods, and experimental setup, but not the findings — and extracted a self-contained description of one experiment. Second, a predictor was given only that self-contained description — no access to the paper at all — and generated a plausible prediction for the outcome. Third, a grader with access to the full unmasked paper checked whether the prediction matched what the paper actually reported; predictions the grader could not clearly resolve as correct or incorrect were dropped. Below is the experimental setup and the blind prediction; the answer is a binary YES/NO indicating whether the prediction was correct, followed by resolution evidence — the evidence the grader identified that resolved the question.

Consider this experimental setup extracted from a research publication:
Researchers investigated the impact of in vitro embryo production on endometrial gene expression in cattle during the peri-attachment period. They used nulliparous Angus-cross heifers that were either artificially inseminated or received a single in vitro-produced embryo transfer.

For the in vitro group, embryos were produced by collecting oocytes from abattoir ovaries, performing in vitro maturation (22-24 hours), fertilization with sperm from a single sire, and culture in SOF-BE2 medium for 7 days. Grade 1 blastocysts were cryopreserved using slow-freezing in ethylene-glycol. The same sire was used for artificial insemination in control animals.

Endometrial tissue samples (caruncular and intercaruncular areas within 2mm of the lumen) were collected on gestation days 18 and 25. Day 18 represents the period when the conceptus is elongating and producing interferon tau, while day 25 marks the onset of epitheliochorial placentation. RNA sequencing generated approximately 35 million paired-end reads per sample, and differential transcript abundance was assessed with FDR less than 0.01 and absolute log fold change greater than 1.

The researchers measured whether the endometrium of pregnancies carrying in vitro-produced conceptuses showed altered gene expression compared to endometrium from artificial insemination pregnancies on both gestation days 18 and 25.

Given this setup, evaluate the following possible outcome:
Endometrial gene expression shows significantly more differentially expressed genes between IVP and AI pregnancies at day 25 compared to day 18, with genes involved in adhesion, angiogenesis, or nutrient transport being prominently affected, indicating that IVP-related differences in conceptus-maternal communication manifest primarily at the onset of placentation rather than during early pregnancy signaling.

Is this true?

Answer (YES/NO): NO